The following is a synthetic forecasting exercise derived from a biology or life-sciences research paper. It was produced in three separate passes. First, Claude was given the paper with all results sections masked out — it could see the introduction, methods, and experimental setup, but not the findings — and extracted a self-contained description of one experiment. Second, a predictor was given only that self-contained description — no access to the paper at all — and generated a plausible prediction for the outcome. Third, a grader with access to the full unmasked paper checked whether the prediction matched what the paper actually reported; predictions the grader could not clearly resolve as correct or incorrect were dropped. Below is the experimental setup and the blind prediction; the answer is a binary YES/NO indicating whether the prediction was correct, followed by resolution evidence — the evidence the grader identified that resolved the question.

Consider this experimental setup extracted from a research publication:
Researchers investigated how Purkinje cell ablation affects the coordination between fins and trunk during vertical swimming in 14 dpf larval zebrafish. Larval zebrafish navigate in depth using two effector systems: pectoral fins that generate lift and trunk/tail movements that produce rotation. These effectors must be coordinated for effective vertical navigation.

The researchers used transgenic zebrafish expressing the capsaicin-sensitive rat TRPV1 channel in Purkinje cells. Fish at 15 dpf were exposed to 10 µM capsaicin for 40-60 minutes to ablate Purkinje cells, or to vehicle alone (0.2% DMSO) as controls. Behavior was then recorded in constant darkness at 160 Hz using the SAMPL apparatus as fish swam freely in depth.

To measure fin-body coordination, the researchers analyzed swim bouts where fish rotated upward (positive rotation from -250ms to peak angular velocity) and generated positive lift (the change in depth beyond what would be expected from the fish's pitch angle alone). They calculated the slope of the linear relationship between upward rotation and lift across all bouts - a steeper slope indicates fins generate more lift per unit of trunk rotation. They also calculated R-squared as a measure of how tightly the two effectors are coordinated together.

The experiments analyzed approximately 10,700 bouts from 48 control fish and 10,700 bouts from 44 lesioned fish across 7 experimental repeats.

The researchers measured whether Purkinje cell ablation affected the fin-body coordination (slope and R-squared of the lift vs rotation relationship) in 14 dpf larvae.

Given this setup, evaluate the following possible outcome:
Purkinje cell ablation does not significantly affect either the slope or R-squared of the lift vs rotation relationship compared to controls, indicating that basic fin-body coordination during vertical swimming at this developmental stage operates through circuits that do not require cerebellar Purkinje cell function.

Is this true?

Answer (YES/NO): NO